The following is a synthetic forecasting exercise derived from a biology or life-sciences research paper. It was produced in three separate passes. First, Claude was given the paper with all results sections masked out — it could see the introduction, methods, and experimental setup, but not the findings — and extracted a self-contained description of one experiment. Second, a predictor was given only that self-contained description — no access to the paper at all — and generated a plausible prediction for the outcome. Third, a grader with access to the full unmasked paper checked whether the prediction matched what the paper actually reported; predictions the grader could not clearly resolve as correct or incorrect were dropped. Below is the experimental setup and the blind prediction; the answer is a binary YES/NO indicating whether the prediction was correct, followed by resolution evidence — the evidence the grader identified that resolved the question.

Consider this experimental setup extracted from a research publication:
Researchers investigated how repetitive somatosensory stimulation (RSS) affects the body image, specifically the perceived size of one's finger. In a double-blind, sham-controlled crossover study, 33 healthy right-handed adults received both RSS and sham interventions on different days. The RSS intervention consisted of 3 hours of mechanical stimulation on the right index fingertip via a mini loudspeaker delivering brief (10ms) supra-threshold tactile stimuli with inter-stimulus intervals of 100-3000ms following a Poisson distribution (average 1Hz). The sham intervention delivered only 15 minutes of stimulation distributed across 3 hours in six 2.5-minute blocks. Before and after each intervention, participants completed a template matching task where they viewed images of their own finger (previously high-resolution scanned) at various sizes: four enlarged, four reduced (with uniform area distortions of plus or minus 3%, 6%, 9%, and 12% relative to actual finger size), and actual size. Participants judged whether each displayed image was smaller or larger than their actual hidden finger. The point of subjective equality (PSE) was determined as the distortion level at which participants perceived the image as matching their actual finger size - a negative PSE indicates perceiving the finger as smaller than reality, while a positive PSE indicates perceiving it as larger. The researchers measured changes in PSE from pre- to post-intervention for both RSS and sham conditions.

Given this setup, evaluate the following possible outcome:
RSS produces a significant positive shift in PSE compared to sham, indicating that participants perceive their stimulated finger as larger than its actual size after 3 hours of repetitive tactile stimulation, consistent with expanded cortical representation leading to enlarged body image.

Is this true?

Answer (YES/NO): NO